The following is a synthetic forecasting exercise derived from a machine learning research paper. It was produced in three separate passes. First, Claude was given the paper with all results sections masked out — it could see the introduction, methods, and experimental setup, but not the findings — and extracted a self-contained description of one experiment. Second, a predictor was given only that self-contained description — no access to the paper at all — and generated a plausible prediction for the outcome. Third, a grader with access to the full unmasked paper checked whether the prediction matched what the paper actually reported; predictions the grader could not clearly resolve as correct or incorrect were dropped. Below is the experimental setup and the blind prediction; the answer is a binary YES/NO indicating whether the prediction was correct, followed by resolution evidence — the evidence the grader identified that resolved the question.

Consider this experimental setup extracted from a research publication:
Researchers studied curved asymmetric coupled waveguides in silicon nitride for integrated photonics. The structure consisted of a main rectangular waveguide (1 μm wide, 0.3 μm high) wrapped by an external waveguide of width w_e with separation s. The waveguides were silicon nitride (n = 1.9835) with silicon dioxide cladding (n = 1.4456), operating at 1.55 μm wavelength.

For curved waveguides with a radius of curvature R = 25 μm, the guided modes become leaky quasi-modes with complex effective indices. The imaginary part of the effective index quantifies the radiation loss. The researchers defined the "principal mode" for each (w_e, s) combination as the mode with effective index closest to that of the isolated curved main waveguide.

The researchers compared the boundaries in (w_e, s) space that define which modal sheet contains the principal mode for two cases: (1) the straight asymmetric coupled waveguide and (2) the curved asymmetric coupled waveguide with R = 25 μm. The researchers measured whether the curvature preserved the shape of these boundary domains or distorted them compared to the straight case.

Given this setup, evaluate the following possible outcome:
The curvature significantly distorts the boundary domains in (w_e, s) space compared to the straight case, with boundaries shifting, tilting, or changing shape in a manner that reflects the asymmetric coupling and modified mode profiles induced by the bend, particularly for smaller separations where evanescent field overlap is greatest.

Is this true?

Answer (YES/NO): YES